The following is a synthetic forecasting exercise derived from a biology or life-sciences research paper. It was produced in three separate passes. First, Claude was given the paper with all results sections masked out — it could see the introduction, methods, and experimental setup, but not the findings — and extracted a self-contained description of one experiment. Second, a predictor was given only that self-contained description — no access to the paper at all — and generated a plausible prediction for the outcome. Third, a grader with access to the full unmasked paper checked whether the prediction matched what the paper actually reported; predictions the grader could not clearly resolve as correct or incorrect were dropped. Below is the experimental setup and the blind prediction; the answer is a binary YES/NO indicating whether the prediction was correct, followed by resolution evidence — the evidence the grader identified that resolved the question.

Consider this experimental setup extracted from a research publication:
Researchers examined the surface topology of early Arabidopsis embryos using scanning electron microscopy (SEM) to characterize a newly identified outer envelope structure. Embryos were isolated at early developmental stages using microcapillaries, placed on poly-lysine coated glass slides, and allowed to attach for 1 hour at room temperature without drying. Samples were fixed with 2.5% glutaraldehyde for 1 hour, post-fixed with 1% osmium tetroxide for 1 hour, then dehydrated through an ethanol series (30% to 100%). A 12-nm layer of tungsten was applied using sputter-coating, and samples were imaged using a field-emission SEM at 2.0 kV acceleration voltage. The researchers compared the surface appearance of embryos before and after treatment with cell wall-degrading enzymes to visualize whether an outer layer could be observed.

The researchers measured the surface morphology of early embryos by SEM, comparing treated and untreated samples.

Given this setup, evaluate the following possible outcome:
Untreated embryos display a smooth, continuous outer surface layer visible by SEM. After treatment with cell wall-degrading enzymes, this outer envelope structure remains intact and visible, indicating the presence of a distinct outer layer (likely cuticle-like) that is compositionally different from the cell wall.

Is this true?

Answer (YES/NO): NO